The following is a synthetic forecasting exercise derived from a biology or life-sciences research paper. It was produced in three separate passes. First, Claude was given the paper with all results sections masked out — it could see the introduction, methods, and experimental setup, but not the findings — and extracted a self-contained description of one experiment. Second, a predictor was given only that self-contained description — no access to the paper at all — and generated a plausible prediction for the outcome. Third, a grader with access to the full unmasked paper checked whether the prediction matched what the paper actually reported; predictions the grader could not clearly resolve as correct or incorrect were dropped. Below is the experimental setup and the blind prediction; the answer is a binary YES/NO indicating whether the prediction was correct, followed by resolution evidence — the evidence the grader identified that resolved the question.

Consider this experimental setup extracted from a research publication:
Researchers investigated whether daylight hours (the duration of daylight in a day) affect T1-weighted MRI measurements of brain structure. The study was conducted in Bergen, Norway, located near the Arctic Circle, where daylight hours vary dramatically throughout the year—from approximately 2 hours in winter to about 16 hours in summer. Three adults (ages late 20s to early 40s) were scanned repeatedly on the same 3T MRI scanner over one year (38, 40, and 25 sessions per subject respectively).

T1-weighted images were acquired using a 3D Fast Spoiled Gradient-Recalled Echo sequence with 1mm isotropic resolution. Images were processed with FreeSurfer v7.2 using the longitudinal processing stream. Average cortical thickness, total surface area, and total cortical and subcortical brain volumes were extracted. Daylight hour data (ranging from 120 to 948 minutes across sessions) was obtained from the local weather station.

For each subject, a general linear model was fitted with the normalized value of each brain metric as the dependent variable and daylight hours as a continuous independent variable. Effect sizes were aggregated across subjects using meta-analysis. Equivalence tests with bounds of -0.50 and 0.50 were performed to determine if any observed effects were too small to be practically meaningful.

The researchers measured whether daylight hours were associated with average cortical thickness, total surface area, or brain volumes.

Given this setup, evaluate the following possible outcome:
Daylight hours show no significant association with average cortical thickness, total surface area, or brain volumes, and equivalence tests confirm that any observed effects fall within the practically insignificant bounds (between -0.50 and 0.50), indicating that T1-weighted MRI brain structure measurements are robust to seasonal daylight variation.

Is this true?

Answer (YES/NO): NO